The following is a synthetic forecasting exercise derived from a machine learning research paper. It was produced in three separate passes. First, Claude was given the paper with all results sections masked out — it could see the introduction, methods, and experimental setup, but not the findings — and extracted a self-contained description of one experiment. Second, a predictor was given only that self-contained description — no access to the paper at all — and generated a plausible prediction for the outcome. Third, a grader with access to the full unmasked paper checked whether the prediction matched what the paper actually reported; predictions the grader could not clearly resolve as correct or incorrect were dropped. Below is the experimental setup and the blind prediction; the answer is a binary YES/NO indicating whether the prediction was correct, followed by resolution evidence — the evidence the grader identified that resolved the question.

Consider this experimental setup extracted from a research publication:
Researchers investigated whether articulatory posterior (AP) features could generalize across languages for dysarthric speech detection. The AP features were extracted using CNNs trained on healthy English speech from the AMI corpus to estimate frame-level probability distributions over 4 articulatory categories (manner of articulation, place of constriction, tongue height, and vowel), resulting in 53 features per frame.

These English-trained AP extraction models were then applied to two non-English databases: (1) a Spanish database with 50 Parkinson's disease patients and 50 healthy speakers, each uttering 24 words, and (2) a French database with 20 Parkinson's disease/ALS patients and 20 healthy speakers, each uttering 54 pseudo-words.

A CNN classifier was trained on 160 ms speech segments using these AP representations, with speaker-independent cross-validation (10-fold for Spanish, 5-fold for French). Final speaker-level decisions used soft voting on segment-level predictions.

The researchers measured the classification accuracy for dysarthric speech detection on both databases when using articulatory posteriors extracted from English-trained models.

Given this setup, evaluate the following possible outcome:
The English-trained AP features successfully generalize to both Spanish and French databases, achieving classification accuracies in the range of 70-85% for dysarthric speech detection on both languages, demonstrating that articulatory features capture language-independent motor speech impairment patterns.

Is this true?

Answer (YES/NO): NO